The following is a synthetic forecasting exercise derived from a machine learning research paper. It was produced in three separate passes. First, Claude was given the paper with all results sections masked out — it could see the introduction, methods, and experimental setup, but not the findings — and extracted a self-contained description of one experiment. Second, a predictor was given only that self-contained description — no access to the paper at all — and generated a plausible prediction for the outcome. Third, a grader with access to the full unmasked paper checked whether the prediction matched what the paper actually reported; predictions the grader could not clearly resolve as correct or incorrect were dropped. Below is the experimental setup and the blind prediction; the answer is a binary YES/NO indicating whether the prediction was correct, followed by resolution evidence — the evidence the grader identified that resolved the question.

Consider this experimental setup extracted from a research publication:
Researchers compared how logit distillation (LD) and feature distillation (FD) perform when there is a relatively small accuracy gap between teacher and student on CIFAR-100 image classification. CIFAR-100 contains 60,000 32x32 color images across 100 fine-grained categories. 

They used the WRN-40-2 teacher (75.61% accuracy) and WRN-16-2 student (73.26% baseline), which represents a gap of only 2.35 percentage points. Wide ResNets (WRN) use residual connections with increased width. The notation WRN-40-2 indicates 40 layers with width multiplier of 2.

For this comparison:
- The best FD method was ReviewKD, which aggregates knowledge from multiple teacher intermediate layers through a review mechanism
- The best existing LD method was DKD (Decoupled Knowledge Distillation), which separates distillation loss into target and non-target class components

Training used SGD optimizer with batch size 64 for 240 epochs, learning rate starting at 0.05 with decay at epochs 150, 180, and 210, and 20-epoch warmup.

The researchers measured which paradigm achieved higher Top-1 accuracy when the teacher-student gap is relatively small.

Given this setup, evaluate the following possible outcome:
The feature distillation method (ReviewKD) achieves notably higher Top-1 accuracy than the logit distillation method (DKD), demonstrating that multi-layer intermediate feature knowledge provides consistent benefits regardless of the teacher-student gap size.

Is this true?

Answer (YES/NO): NO